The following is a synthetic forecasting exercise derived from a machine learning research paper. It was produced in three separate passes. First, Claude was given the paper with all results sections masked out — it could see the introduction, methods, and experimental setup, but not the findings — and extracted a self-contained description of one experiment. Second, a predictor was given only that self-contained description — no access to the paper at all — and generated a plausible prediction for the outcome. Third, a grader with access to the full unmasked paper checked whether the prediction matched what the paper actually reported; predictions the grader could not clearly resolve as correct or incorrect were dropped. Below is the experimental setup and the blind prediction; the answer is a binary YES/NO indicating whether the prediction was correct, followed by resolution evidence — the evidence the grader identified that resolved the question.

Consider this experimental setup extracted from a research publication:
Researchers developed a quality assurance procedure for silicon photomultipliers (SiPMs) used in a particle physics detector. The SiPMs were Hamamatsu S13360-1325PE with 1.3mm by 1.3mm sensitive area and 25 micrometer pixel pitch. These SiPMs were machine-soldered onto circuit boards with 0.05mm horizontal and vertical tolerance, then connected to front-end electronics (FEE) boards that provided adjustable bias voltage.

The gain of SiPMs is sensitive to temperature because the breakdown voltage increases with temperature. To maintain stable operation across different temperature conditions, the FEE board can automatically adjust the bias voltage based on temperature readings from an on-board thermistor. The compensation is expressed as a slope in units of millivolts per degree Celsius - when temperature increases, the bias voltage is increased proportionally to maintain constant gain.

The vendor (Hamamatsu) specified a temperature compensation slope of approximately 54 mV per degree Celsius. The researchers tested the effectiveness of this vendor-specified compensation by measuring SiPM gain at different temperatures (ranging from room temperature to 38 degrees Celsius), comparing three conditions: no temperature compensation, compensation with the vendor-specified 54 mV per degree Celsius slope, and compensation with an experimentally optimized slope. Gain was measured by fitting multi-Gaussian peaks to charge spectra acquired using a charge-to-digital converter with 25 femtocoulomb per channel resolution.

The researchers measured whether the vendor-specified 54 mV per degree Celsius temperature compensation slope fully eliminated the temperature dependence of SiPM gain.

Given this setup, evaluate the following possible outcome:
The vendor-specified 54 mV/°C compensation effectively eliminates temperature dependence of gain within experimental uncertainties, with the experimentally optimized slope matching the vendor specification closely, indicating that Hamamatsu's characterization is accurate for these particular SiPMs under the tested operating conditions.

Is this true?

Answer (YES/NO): NO